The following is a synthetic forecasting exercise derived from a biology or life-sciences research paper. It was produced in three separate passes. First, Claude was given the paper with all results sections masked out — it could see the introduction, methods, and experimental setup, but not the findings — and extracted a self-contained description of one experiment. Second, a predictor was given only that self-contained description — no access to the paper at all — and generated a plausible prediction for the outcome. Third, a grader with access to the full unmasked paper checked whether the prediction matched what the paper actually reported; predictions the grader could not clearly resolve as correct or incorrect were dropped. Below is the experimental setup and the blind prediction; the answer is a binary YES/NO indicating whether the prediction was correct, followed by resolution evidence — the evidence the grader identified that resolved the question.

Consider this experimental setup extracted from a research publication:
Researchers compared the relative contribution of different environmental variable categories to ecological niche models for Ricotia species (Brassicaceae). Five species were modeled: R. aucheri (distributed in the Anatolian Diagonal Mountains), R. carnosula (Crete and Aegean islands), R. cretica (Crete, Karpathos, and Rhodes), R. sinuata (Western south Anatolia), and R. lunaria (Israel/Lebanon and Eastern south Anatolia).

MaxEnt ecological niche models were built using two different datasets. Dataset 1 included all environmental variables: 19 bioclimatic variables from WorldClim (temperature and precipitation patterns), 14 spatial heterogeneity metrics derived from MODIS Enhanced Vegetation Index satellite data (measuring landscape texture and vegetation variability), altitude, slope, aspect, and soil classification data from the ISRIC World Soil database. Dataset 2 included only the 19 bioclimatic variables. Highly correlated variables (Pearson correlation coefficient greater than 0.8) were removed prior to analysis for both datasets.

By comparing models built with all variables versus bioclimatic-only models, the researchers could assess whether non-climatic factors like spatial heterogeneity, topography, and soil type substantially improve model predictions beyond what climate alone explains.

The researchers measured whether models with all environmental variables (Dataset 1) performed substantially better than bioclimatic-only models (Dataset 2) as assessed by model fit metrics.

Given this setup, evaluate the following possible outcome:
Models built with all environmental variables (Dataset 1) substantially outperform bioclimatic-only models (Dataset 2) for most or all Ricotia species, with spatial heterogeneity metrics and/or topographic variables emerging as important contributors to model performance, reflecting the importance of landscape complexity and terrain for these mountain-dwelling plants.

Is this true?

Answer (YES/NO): NO